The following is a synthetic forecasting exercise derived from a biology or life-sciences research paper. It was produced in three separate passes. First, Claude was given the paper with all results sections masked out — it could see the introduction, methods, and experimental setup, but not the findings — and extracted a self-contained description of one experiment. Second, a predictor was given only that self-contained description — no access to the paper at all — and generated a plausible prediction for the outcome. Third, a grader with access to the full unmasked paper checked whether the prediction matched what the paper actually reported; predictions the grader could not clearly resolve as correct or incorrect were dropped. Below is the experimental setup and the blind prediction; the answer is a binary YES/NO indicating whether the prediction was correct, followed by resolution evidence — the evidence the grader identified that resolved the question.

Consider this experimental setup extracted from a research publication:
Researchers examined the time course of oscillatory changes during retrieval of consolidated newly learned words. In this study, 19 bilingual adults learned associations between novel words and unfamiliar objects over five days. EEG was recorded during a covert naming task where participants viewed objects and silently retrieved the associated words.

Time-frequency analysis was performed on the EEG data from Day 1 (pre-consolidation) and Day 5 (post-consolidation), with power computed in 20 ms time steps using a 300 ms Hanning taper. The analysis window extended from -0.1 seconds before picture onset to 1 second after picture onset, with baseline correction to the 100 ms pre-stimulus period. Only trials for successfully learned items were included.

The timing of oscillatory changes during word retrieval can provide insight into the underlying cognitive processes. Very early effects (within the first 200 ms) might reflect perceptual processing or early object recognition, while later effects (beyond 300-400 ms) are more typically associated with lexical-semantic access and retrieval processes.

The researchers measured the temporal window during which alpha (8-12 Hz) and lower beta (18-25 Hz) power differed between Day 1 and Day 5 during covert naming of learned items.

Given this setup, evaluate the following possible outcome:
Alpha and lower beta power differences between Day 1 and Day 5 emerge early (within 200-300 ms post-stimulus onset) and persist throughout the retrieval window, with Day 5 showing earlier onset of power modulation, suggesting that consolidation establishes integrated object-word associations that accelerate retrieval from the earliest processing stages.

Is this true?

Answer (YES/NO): NO